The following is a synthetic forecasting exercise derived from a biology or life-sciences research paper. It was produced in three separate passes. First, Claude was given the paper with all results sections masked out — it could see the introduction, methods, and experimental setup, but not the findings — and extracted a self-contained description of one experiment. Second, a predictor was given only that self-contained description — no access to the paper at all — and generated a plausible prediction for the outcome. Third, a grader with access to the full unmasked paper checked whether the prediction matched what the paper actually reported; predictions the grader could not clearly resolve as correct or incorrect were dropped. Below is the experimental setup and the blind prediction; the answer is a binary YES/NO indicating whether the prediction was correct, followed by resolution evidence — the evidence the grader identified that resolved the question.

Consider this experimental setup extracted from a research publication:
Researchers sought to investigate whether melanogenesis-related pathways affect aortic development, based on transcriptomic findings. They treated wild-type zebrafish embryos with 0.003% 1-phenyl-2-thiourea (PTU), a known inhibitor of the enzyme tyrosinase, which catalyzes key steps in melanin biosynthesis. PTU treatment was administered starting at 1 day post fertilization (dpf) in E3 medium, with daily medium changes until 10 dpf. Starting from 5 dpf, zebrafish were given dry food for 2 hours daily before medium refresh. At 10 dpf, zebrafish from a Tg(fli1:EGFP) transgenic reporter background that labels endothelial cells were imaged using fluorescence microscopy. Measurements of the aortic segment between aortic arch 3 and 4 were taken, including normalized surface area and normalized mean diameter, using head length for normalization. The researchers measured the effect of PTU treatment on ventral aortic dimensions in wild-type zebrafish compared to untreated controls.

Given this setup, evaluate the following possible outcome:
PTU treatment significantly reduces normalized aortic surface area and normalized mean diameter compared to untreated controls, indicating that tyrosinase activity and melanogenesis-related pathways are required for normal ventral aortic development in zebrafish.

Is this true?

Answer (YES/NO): NO